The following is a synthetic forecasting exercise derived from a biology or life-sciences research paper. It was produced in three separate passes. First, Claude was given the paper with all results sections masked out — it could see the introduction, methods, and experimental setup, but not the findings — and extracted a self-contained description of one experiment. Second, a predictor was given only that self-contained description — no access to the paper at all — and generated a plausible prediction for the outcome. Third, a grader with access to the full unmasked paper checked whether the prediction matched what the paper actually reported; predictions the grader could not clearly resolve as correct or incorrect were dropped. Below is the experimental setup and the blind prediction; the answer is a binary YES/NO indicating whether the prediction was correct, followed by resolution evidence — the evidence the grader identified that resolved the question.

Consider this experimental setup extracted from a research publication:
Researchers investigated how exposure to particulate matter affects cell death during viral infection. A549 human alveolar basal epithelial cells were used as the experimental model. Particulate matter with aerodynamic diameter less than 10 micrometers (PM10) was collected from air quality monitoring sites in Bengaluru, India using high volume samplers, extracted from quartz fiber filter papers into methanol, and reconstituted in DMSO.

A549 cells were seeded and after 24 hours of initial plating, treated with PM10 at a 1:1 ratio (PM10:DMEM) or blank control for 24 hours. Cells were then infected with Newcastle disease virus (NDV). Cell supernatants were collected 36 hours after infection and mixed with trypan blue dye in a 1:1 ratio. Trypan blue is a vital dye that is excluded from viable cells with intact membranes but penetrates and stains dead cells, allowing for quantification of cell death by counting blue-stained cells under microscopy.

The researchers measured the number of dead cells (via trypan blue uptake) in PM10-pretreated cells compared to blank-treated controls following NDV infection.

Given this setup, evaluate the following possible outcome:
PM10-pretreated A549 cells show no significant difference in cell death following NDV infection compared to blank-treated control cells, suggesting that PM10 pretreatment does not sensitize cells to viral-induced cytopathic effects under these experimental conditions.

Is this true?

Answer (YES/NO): NO